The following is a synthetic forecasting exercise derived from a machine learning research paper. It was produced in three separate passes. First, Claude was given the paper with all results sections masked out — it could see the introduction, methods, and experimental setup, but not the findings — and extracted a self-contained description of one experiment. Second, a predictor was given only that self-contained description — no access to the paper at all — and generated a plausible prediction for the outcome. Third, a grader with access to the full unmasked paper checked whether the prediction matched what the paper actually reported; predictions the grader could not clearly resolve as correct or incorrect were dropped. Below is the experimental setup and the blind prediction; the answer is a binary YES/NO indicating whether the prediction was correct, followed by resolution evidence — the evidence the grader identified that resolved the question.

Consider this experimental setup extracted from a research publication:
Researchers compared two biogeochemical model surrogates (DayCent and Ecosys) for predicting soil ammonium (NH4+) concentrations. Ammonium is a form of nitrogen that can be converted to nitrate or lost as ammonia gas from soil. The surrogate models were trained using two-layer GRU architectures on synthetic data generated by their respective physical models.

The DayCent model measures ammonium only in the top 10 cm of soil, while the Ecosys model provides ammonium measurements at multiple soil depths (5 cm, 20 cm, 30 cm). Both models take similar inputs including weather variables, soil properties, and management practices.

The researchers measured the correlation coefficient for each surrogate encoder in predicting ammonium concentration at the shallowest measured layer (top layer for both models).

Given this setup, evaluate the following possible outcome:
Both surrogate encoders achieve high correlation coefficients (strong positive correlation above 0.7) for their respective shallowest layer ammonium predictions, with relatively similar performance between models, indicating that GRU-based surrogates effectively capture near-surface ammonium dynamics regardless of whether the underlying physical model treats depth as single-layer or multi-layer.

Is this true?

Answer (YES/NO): NO